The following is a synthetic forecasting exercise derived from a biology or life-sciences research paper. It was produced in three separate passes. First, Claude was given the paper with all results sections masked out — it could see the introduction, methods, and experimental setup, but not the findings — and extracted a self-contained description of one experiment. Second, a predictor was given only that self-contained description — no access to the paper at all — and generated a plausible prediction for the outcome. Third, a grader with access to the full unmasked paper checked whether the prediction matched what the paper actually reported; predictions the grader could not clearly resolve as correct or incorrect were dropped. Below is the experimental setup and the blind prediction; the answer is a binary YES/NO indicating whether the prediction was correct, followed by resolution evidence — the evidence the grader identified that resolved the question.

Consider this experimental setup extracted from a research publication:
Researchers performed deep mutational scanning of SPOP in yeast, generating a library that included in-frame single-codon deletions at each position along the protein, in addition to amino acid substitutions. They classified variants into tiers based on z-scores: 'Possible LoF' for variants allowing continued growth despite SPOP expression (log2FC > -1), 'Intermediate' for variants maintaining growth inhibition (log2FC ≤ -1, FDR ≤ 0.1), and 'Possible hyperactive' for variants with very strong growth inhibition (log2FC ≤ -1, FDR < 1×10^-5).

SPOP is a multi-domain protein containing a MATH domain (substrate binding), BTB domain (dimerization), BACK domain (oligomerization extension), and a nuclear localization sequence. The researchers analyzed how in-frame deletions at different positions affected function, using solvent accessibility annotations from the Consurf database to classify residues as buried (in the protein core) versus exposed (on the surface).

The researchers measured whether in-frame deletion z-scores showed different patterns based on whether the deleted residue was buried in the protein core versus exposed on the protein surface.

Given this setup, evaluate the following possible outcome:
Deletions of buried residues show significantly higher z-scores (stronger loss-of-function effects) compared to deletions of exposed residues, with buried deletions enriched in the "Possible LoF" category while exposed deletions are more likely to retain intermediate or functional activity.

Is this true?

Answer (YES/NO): YES